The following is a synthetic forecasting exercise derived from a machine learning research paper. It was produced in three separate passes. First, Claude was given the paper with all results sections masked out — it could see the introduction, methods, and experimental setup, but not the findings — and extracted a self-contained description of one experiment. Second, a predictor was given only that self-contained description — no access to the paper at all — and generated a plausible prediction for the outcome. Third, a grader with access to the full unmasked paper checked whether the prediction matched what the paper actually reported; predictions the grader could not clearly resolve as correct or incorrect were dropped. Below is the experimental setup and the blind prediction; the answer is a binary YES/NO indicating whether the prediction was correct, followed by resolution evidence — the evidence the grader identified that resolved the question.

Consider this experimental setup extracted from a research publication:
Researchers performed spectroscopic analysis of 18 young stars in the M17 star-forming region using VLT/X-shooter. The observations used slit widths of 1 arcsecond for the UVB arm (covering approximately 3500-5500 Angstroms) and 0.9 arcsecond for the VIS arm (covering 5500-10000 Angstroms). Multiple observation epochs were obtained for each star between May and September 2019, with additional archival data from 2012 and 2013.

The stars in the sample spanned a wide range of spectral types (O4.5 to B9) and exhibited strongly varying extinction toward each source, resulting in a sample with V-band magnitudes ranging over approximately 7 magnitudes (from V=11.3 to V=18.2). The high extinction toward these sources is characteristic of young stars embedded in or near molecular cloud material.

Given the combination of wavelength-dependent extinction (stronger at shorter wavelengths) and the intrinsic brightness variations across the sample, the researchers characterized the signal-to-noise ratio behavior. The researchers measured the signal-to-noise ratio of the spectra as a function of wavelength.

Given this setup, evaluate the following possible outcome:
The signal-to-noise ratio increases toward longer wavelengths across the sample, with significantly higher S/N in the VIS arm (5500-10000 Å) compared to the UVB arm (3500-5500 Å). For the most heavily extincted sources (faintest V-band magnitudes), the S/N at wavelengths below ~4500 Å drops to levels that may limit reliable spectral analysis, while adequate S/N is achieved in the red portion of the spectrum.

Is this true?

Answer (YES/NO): YES